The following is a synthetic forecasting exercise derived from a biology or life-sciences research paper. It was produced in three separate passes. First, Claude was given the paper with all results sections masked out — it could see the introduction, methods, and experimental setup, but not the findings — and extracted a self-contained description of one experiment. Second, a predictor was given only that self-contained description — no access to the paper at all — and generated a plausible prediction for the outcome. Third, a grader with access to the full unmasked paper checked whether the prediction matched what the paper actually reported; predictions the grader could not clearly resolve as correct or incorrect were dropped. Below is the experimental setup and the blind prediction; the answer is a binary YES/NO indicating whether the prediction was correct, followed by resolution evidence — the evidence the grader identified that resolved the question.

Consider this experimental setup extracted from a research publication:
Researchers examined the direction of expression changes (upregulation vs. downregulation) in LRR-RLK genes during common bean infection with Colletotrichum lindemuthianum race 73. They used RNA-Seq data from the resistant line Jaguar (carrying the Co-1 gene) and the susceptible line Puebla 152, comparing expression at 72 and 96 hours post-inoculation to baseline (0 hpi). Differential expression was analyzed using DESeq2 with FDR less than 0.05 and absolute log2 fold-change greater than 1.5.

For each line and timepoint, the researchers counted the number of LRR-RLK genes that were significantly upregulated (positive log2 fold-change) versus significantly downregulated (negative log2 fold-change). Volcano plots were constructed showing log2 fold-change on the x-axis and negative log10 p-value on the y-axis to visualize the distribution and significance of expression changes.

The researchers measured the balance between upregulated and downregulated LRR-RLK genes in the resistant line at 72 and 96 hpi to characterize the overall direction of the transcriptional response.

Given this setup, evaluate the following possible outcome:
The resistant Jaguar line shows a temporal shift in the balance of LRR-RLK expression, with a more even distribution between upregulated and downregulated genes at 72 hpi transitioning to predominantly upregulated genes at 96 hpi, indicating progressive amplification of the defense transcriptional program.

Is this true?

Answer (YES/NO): NO